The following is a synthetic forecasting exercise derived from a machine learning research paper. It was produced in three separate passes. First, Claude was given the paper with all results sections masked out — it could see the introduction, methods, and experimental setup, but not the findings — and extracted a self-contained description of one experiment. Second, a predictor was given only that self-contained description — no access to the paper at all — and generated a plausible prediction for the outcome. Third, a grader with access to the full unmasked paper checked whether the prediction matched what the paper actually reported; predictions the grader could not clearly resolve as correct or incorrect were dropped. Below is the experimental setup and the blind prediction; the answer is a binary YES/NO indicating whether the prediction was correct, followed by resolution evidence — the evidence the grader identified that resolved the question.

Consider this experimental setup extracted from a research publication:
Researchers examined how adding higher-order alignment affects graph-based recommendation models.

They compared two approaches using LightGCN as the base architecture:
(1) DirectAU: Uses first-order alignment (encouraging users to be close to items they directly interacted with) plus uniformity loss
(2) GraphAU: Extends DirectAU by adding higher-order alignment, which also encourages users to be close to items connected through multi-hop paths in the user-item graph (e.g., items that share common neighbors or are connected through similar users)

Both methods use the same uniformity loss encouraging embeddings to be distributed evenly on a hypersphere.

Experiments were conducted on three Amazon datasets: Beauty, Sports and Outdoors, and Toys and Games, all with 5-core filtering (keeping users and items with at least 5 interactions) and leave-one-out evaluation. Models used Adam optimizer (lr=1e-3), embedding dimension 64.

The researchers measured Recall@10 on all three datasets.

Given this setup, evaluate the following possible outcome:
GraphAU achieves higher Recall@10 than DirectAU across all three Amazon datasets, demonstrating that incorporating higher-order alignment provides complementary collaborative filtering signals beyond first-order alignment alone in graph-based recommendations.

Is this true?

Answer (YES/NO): NO